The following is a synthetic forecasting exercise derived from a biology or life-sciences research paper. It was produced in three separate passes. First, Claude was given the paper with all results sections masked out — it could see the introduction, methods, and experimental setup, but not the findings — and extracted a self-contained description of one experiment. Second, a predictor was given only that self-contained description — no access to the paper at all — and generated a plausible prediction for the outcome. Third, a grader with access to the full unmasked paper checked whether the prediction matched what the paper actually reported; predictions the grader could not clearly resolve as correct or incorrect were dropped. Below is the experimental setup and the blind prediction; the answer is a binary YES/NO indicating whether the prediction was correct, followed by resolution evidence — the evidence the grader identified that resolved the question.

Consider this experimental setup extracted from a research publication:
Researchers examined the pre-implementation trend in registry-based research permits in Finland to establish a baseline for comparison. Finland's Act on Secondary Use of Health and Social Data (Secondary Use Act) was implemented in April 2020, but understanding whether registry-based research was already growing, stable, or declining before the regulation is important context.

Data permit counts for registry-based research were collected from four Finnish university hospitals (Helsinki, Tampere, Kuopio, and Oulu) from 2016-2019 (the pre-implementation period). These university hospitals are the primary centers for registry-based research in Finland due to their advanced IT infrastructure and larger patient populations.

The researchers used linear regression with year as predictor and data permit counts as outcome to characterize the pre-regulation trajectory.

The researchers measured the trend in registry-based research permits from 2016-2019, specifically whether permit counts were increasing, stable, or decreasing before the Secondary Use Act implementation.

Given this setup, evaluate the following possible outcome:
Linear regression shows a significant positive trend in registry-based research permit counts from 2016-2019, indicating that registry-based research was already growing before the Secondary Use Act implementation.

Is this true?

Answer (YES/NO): NO